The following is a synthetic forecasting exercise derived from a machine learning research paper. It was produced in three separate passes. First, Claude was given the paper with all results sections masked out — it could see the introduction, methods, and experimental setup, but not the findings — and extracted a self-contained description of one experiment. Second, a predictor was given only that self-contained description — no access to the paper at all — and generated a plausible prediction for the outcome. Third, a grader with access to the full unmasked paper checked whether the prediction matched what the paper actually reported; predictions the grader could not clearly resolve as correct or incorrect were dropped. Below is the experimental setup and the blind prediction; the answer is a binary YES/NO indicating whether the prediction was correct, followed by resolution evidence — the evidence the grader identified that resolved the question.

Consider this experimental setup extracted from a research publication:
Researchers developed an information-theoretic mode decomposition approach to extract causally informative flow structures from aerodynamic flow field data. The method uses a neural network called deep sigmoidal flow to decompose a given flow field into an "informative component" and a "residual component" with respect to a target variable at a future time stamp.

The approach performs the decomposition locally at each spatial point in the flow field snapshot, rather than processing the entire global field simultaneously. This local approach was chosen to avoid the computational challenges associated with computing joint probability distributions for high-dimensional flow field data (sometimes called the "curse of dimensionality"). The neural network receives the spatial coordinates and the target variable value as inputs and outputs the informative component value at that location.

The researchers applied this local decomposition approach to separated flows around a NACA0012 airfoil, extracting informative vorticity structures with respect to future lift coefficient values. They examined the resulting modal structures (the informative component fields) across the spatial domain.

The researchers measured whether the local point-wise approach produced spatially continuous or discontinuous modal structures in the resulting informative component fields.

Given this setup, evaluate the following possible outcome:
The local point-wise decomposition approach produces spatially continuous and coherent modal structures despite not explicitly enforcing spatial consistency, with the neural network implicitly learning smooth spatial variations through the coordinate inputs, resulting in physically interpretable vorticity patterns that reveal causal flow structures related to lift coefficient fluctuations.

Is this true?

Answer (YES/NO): NO